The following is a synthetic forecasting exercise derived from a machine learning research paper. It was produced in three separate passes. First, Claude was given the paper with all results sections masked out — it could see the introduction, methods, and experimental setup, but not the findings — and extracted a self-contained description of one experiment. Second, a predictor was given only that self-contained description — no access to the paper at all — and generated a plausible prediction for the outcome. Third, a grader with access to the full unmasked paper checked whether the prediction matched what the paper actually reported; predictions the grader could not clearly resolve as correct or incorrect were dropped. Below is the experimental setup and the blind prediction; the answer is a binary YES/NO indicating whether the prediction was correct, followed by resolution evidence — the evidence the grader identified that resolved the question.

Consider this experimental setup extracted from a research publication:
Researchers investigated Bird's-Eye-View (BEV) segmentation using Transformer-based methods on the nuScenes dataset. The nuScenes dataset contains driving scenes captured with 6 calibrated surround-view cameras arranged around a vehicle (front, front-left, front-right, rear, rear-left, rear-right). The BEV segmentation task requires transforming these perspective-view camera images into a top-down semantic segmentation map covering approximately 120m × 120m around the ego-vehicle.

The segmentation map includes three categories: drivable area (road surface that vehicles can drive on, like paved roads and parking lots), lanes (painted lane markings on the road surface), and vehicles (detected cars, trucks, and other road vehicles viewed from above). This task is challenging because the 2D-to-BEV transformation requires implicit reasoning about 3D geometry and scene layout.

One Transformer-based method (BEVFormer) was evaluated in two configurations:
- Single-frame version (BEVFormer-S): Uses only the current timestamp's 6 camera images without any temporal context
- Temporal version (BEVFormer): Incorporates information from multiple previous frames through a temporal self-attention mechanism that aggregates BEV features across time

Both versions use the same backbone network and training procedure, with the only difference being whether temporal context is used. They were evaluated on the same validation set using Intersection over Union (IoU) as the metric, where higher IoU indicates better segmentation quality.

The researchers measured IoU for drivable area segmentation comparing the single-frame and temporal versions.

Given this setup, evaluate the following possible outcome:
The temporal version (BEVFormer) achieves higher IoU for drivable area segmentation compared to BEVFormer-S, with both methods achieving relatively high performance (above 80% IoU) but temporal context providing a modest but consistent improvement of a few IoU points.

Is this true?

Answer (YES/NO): NO